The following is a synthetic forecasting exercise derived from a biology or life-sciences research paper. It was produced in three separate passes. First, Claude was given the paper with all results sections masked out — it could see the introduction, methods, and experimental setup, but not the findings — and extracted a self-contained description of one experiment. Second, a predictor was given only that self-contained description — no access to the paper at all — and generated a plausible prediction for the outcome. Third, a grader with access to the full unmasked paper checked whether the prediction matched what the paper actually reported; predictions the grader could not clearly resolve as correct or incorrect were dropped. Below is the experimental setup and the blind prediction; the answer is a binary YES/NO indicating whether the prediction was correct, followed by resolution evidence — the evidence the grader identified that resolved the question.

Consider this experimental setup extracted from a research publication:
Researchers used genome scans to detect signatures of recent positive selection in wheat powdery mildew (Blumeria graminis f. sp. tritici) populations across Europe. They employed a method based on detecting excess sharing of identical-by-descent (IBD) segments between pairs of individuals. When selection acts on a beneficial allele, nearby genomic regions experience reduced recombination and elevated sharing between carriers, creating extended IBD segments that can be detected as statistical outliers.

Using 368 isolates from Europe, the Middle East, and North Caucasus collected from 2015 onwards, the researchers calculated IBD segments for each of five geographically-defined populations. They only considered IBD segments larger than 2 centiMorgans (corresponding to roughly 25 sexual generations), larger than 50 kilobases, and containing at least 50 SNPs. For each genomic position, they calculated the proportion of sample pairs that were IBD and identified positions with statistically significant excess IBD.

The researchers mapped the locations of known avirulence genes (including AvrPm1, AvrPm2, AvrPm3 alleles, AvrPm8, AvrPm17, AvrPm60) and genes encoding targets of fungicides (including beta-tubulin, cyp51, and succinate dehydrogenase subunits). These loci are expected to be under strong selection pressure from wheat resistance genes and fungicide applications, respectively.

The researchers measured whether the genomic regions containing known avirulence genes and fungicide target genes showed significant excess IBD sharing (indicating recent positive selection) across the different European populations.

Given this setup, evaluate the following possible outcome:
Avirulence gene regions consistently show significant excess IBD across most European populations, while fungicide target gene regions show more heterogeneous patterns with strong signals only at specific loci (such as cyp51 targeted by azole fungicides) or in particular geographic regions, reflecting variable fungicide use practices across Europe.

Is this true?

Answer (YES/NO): NO